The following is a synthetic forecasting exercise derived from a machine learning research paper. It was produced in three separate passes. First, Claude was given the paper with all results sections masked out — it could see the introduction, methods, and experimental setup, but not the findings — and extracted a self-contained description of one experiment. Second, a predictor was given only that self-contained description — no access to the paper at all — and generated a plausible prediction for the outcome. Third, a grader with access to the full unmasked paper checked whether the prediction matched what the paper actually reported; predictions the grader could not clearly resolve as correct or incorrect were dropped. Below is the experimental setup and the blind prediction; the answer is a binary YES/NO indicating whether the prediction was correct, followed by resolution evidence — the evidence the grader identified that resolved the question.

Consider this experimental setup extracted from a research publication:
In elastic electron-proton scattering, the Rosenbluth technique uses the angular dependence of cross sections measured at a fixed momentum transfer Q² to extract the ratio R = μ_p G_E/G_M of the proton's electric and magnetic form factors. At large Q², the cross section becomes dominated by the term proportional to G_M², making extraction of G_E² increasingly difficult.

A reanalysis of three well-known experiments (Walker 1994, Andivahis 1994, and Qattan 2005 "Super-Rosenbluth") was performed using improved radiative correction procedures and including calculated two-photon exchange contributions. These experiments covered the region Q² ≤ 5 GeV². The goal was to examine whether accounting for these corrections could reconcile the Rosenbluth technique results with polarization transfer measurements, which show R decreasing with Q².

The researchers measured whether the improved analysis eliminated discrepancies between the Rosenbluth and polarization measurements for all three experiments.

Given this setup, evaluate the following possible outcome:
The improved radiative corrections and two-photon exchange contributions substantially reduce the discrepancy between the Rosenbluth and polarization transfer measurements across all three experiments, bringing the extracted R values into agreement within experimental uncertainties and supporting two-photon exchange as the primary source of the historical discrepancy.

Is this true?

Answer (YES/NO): NO